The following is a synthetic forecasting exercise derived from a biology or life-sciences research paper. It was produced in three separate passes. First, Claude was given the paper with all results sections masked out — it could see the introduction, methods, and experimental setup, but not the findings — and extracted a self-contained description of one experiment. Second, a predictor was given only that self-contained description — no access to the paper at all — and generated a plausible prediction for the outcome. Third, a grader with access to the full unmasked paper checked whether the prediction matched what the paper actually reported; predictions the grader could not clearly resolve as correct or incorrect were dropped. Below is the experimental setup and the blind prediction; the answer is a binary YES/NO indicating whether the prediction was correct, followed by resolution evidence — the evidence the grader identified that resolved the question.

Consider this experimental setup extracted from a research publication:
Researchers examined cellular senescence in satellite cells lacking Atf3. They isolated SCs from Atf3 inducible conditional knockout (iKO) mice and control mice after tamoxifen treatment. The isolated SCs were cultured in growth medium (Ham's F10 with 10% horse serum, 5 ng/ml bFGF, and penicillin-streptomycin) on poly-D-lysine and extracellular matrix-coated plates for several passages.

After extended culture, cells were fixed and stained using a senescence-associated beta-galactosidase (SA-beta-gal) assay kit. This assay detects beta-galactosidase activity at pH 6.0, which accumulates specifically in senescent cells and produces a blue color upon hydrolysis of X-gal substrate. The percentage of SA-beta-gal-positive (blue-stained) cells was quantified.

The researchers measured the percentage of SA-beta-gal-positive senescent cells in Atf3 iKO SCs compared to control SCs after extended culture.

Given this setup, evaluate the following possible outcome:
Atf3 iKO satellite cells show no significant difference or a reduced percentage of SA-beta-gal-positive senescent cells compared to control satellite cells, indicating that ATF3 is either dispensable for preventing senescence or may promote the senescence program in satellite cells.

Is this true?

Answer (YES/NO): NO